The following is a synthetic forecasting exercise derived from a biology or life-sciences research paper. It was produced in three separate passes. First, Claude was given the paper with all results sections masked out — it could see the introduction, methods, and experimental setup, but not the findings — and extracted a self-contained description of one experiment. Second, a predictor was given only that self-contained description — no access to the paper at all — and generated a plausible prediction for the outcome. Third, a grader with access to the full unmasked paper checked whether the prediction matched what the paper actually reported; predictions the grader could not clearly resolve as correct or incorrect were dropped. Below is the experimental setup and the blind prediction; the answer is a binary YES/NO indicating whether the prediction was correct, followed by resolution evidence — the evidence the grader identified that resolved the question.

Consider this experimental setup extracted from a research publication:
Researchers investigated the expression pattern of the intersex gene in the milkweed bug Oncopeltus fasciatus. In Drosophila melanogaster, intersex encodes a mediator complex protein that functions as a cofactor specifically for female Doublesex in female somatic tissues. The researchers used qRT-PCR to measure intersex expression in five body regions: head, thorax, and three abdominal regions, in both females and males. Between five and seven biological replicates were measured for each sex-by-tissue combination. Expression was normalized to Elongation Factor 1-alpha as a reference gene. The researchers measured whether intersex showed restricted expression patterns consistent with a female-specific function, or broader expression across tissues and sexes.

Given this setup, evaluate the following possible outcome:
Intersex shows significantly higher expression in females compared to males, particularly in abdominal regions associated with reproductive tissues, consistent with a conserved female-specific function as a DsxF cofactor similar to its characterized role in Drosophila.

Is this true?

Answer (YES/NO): NO